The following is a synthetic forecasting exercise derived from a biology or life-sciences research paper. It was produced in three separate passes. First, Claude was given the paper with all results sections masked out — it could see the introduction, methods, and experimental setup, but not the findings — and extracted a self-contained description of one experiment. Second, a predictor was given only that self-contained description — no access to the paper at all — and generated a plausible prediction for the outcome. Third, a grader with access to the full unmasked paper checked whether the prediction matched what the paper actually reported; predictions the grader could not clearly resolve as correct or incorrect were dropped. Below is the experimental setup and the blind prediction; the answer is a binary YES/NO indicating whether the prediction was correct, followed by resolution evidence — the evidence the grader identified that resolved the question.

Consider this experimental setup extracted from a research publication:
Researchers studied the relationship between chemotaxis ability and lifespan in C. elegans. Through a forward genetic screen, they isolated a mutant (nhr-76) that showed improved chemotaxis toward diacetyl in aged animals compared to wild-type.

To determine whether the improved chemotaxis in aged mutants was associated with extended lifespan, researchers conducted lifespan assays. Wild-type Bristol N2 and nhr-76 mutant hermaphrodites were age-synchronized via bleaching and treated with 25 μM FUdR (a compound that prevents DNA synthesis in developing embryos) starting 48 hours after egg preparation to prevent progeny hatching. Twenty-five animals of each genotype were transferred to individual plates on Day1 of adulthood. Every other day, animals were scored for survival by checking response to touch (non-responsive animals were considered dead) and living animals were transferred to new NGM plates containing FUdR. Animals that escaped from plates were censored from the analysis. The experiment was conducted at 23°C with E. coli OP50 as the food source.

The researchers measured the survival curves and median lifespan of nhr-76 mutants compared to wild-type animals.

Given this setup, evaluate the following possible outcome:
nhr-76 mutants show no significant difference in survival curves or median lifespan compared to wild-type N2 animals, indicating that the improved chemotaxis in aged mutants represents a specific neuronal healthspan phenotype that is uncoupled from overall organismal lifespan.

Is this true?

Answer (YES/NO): YES